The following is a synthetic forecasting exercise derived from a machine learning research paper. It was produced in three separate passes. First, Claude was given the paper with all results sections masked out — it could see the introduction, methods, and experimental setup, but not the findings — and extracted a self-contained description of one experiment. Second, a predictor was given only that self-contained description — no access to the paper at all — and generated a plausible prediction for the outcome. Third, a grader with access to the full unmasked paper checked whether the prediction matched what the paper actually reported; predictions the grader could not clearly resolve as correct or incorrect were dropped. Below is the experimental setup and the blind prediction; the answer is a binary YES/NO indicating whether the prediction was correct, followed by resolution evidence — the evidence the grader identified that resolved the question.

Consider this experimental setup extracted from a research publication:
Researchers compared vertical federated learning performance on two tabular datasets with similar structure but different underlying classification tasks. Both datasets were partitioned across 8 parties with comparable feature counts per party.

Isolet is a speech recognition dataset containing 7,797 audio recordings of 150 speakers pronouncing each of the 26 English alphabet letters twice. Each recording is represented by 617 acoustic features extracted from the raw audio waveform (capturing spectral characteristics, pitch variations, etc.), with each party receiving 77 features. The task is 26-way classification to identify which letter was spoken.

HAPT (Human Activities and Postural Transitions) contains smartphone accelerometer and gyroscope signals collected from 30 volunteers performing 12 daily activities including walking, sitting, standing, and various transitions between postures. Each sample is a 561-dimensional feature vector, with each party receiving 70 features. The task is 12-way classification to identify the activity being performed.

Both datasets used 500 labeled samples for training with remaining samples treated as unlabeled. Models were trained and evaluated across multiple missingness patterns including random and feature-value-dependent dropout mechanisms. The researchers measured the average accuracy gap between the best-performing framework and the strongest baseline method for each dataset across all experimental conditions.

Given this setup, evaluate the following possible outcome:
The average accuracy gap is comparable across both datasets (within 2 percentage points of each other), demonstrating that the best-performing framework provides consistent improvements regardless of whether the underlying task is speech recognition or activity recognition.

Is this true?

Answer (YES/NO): NO